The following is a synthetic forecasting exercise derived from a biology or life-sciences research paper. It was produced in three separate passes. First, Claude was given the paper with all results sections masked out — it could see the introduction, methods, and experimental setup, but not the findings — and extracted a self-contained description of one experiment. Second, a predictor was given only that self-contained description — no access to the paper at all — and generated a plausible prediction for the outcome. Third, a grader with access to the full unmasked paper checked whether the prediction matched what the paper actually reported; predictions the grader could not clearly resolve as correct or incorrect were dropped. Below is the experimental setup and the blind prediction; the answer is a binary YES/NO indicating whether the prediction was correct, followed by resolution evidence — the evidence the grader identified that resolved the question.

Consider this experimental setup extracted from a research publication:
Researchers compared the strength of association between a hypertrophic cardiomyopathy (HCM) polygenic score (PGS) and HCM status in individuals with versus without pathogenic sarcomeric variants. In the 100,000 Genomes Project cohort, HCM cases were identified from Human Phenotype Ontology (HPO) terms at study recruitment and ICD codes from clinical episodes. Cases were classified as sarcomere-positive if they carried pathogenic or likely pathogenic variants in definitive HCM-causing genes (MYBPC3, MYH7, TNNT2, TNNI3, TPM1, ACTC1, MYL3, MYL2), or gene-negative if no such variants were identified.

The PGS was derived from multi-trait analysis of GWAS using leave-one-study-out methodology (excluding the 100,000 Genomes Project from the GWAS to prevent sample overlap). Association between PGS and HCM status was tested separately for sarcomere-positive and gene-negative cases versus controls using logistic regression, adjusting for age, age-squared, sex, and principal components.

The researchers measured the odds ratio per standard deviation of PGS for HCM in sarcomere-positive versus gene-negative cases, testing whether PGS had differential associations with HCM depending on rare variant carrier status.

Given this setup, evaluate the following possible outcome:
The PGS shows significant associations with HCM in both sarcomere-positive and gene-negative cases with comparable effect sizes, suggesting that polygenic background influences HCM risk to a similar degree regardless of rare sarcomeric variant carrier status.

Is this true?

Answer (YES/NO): YES